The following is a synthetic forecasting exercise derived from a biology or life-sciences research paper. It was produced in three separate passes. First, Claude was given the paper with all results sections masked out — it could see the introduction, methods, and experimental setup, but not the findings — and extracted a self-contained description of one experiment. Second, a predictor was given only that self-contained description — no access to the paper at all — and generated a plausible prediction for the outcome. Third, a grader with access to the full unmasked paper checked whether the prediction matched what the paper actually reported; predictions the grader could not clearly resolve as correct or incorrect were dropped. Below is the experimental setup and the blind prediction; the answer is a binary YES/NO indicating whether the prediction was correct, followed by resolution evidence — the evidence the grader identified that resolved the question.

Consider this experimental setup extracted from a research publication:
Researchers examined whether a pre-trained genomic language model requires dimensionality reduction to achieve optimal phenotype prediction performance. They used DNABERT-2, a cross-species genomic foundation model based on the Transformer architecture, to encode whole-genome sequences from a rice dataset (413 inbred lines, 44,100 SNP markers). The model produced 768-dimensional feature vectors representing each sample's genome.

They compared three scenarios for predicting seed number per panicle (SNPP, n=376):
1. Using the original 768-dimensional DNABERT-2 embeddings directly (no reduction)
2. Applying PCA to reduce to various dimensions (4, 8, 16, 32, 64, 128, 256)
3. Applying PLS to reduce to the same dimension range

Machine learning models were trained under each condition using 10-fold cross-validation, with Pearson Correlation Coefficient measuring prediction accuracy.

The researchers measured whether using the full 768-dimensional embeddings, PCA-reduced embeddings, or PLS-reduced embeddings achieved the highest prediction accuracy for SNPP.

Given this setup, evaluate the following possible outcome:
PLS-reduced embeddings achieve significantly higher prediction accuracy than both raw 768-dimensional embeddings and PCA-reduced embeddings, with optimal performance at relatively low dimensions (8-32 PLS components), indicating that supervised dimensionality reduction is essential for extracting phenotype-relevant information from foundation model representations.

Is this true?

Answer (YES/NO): NO